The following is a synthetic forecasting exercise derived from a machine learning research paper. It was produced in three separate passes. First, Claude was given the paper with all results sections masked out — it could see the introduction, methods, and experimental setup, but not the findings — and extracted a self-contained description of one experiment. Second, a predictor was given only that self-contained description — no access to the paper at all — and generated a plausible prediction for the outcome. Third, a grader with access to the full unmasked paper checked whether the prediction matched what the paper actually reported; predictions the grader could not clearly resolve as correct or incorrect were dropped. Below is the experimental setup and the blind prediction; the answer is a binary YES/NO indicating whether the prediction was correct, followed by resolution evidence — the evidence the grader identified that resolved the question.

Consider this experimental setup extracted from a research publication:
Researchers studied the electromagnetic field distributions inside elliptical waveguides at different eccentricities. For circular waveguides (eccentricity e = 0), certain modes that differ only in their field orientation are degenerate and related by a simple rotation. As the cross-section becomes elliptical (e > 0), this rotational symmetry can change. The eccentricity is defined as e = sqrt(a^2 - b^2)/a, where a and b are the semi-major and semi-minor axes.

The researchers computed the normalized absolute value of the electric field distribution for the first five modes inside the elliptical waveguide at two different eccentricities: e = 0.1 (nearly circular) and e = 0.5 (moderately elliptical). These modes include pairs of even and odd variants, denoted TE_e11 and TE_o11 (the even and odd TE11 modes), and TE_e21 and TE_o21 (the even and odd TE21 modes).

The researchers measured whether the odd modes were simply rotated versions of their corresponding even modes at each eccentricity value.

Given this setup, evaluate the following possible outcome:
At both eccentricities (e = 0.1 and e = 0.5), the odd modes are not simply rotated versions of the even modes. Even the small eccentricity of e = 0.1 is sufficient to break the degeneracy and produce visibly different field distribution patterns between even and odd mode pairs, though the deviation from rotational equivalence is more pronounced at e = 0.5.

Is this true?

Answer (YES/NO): NO